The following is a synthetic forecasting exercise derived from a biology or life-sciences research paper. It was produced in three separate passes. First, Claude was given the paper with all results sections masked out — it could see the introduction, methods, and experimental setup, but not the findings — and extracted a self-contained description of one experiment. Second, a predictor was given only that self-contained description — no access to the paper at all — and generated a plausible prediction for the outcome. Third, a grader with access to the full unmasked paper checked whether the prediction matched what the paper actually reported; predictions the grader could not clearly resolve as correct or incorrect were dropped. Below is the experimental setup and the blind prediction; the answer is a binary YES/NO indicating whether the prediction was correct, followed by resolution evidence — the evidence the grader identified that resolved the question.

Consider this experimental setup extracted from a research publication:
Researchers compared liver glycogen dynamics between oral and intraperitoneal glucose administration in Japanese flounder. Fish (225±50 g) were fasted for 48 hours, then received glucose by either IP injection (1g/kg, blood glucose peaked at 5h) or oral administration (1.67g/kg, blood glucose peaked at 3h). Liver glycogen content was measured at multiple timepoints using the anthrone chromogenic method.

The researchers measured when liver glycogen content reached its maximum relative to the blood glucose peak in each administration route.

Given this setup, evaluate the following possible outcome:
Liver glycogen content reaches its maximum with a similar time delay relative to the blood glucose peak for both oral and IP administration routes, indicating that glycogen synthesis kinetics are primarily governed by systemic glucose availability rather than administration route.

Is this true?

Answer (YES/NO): NO